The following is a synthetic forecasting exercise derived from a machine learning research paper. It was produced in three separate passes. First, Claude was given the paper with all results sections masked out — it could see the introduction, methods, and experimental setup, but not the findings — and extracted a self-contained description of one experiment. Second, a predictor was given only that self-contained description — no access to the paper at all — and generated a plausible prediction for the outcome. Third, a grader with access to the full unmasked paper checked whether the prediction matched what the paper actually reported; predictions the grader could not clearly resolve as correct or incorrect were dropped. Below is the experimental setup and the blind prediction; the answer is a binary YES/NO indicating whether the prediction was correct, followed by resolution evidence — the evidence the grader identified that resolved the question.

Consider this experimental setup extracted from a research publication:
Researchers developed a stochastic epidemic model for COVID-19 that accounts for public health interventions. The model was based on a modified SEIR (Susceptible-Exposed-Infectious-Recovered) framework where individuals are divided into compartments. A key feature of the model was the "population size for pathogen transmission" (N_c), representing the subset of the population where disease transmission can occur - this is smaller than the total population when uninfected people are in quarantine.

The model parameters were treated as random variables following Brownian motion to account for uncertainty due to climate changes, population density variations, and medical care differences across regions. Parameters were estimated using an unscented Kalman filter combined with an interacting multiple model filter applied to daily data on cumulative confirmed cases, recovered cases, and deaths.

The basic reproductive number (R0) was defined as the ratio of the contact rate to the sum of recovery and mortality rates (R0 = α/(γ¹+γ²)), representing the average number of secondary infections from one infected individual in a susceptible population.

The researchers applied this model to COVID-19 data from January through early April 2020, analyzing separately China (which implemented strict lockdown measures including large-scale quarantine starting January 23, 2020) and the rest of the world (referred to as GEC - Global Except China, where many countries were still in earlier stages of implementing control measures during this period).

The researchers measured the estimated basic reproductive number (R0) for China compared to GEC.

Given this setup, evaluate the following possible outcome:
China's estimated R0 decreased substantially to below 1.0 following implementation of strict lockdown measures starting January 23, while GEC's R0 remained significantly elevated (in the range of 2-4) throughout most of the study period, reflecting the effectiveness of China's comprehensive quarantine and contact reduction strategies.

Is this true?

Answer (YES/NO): NO